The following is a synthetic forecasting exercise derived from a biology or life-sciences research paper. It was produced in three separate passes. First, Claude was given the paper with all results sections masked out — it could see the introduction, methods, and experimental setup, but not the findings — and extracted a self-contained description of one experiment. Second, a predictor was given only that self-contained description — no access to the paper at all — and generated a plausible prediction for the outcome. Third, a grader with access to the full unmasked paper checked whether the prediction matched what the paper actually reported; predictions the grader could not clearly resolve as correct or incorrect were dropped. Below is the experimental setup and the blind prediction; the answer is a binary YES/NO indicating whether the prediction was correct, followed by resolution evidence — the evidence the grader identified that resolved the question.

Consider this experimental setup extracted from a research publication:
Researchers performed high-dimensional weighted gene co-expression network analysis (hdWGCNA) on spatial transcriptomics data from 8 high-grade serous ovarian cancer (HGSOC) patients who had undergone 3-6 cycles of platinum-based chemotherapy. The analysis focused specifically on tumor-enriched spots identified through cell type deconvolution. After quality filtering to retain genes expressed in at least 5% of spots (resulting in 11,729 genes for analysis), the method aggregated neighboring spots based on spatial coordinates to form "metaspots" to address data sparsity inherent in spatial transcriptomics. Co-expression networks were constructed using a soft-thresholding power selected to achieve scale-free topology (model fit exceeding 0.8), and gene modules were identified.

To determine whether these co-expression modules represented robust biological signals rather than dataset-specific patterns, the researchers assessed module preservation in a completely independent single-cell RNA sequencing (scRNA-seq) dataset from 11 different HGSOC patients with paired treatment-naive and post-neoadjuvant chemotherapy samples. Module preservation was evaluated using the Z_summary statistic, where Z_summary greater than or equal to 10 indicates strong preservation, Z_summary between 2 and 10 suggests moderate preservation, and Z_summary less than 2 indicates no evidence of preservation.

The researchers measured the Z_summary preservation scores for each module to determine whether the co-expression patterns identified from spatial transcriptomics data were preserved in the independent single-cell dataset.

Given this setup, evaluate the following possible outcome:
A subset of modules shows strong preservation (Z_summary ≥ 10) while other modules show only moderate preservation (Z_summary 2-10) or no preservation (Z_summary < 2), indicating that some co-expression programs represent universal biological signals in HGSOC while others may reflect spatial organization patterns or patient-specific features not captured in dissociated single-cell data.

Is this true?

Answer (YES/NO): YES